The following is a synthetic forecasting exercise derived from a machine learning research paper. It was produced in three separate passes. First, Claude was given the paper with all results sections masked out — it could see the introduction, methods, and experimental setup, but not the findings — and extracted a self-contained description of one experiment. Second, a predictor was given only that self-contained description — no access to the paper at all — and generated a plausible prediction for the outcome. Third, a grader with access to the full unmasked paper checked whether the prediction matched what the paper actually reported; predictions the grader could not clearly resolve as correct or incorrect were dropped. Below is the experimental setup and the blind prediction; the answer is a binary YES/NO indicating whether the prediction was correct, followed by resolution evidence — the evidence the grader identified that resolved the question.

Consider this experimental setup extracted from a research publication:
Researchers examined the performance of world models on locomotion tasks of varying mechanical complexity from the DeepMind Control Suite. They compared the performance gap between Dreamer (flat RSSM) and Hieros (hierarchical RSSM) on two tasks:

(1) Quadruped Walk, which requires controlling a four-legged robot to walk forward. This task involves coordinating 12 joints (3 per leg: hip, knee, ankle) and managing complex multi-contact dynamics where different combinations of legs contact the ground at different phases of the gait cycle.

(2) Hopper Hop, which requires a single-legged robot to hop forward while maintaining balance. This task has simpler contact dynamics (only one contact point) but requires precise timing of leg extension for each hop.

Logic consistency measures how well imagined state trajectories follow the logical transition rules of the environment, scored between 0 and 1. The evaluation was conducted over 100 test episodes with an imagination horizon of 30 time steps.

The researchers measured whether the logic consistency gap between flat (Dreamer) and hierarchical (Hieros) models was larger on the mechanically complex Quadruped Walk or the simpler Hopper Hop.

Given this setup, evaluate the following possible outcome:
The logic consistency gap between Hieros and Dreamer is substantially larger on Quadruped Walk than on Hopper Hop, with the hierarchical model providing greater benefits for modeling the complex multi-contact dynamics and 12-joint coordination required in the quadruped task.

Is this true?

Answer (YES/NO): NO